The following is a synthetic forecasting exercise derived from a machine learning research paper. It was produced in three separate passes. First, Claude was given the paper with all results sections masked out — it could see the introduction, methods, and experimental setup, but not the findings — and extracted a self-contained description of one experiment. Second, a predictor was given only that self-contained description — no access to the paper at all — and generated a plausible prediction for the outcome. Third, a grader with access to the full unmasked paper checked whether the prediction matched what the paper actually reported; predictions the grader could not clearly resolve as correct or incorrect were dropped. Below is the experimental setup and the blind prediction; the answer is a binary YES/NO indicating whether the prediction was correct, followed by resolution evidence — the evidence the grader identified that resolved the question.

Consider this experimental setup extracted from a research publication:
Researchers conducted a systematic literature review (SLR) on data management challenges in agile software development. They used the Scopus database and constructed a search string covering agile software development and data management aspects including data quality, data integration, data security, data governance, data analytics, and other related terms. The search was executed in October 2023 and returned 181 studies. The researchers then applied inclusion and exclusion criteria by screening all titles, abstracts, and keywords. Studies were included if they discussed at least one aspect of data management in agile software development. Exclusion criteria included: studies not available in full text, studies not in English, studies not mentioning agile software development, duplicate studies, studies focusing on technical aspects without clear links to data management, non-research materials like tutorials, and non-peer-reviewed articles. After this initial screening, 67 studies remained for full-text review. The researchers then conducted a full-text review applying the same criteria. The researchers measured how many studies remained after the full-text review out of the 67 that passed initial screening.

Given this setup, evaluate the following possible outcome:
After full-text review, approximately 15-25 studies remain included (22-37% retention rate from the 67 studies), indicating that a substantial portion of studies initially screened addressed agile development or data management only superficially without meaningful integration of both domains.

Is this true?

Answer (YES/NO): NO